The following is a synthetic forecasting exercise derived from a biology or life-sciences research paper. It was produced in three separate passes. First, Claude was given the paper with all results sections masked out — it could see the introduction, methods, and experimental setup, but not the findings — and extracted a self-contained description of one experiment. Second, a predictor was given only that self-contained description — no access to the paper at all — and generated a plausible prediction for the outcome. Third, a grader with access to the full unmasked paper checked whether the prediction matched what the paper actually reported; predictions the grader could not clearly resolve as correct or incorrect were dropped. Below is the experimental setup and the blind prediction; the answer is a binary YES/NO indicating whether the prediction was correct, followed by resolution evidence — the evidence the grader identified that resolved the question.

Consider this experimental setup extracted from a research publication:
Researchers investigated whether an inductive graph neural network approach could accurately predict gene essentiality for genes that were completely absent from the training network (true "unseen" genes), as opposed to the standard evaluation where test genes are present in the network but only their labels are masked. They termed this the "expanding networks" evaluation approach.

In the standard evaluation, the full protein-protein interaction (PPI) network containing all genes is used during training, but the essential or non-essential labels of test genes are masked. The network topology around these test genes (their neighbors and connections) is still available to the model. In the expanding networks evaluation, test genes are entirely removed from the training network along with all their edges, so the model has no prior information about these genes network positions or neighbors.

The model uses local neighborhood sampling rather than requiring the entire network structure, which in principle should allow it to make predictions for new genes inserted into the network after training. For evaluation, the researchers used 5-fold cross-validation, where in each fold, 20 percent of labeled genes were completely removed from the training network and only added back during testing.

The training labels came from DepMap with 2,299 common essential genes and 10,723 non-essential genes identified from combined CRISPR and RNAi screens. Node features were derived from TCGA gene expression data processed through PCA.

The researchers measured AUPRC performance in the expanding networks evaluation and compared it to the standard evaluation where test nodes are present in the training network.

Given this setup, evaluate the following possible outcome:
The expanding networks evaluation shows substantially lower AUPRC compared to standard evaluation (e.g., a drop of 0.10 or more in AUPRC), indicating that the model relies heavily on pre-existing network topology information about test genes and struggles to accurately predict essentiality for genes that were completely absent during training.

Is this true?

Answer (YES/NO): NO